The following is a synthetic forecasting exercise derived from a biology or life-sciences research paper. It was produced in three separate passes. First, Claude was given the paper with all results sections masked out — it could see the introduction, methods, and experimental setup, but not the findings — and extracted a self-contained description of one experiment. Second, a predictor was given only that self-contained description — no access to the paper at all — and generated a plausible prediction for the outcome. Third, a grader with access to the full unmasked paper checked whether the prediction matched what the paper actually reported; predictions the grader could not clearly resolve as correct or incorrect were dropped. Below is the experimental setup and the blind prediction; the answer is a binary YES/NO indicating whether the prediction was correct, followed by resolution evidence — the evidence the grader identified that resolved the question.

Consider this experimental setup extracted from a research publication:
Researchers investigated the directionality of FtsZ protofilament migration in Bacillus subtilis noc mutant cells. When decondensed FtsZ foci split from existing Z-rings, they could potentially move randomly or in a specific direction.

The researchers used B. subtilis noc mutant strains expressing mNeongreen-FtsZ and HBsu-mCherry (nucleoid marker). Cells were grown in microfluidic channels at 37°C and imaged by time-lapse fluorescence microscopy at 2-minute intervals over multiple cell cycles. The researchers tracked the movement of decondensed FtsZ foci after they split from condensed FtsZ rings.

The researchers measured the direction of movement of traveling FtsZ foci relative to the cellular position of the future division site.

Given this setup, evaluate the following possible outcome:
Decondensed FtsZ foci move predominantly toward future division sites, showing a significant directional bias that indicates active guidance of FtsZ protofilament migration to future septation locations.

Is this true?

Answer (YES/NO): YES